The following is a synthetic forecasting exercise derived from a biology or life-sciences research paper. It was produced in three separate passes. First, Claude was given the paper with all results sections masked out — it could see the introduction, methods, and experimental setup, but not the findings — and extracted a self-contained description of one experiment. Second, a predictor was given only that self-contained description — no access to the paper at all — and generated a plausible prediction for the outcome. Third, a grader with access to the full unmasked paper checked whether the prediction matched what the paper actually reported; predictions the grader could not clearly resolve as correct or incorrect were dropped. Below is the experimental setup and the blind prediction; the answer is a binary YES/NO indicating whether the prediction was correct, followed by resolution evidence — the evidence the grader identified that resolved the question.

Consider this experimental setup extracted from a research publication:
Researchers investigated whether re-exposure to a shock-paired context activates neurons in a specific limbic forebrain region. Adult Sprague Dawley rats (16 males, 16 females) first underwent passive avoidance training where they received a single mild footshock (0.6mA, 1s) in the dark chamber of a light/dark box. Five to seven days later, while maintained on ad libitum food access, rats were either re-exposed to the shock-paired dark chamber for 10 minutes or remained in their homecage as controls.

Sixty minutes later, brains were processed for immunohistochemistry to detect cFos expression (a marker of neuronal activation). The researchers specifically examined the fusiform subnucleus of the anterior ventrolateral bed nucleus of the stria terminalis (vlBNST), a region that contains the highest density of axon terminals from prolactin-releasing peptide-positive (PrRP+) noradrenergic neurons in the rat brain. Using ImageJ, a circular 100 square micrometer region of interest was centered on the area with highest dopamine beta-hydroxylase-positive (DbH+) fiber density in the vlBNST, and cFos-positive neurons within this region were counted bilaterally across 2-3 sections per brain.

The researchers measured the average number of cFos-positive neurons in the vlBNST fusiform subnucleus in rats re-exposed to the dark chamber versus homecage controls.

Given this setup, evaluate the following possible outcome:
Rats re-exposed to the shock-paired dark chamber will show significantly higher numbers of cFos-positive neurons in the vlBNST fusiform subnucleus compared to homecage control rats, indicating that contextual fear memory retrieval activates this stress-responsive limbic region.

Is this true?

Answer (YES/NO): YES